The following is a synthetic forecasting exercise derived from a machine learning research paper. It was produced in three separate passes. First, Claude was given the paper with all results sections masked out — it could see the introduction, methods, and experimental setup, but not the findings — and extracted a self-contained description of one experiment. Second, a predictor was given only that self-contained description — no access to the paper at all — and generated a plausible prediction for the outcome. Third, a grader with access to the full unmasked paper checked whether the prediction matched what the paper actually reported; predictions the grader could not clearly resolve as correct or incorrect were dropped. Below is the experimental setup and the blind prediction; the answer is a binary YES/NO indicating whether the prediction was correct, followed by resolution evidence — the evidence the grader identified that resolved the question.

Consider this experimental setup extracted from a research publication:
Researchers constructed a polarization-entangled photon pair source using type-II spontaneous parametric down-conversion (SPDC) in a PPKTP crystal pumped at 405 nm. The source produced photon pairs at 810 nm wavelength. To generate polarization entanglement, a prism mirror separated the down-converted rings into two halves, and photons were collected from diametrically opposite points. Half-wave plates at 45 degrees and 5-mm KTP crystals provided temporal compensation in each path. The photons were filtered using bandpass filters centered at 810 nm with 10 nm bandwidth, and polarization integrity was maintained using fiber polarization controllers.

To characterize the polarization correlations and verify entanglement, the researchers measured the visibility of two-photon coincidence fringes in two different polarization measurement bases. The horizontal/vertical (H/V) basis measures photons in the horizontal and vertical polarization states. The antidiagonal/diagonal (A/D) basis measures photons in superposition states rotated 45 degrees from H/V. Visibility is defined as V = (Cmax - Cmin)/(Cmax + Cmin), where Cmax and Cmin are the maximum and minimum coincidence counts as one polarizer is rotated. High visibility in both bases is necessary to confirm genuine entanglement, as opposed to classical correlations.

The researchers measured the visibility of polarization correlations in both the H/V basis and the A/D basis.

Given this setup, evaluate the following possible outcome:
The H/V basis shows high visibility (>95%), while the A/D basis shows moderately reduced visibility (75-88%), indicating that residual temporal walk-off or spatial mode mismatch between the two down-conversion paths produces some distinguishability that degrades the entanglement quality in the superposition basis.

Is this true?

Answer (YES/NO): NO